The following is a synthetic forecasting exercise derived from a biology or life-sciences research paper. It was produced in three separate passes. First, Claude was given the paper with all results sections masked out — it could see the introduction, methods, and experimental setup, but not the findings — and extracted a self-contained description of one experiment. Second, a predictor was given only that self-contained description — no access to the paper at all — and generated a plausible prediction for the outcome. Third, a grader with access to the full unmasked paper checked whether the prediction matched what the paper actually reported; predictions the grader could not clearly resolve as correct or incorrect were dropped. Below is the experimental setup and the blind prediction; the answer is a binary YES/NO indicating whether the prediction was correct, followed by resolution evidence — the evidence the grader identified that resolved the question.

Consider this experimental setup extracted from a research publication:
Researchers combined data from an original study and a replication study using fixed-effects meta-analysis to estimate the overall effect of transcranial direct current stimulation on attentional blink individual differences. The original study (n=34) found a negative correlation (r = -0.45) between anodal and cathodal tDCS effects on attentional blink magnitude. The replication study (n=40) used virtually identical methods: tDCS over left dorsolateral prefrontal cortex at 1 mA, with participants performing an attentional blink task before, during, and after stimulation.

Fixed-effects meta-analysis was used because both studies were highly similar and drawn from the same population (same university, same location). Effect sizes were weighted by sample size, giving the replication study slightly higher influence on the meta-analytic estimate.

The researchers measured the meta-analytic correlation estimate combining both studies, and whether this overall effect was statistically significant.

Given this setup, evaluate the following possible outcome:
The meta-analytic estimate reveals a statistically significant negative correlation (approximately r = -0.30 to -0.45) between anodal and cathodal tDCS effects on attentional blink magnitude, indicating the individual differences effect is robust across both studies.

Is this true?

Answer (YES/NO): NO